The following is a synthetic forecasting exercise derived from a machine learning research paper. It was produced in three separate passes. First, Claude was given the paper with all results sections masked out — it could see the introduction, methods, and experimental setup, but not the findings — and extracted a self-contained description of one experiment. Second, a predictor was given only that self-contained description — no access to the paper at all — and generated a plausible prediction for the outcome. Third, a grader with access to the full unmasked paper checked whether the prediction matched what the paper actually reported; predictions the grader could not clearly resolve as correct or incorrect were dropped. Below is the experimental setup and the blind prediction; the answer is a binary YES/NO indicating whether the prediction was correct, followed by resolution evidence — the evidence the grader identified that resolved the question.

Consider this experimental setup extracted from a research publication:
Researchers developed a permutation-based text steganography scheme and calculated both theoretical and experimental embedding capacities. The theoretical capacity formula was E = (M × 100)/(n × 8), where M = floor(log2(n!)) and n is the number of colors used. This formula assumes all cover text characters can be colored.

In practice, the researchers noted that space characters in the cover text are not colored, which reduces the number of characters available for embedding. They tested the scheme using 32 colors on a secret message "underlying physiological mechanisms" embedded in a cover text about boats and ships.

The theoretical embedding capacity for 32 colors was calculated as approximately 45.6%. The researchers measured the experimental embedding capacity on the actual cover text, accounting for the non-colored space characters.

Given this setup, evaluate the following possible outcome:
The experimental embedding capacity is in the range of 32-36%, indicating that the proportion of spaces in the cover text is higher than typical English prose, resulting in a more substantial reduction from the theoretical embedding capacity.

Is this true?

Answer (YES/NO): NO